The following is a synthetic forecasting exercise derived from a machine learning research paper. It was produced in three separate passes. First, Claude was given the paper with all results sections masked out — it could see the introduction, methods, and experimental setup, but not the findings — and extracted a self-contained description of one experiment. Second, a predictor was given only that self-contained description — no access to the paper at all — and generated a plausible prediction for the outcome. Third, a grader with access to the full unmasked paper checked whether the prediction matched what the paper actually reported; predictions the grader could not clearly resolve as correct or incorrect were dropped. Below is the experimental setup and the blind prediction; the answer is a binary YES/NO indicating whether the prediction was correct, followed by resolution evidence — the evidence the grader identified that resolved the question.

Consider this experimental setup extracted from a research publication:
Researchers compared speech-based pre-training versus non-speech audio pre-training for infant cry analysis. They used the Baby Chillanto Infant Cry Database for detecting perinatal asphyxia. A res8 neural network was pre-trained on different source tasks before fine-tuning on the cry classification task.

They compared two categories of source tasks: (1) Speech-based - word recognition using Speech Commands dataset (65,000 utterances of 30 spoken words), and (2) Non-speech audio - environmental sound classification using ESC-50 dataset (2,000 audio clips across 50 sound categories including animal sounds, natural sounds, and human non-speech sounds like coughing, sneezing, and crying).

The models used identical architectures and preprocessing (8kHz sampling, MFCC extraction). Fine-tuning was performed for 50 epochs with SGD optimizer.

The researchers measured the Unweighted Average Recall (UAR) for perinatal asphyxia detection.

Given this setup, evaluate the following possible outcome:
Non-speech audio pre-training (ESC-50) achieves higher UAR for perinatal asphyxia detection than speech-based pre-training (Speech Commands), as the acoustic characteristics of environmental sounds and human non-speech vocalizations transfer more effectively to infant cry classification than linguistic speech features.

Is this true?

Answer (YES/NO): NO